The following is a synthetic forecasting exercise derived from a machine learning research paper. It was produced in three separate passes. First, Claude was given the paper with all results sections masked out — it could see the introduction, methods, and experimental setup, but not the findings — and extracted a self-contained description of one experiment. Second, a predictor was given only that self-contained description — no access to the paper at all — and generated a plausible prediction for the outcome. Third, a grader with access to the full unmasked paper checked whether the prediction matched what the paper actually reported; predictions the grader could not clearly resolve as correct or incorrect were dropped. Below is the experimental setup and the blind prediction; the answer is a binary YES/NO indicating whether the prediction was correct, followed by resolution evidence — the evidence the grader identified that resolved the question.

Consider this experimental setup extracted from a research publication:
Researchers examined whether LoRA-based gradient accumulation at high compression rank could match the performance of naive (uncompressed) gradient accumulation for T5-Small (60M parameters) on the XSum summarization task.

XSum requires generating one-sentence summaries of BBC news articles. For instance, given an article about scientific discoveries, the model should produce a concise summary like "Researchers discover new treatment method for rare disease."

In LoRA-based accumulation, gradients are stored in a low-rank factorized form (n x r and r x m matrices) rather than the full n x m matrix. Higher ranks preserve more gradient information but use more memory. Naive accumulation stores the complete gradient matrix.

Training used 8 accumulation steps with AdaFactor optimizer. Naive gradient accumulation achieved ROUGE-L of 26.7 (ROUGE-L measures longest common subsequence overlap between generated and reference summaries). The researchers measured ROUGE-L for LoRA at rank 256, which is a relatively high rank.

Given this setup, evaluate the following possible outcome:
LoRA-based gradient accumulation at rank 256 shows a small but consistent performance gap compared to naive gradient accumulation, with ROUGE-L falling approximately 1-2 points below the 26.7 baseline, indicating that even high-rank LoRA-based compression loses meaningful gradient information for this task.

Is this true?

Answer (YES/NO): NO